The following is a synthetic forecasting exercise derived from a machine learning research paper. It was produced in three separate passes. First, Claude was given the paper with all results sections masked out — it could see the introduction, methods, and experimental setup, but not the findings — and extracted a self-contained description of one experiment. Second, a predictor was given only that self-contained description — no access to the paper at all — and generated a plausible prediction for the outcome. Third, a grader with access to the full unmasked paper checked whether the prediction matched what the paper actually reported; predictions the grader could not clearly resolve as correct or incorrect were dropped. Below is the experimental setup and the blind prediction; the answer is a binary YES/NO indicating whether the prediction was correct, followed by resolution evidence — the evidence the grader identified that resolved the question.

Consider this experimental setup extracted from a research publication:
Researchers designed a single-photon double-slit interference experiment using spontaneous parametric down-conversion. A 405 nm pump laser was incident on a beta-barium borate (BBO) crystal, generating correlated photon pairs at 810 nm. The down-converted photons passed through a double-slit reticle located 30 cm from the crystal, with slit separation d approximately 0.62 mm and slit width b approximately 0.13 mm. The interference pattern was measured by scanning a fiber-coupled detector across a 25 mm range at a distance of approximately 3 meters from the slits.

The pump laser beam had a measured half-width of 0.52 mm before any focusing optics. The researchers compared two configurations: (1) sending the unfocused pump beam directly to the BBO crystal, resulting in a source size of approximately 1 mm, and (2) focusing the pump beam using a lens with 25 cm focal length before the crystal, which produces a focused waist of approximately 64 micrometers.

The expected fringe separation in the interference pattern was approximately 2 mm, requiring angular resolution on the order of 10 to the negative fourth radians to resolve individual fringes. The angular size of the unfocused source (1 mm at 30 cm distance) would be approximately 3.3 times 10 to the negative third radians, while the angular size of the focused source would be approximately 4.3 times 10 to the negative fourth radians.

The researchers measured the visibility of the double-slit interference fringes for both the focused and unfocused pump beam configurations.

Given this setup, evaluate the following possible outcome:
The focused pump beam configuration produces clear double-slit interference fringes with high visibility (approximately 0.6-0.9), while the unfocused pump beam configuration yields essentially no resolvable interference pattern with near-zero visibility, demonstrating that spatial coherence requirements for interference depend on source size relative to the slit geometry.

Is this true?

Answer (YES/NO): YES